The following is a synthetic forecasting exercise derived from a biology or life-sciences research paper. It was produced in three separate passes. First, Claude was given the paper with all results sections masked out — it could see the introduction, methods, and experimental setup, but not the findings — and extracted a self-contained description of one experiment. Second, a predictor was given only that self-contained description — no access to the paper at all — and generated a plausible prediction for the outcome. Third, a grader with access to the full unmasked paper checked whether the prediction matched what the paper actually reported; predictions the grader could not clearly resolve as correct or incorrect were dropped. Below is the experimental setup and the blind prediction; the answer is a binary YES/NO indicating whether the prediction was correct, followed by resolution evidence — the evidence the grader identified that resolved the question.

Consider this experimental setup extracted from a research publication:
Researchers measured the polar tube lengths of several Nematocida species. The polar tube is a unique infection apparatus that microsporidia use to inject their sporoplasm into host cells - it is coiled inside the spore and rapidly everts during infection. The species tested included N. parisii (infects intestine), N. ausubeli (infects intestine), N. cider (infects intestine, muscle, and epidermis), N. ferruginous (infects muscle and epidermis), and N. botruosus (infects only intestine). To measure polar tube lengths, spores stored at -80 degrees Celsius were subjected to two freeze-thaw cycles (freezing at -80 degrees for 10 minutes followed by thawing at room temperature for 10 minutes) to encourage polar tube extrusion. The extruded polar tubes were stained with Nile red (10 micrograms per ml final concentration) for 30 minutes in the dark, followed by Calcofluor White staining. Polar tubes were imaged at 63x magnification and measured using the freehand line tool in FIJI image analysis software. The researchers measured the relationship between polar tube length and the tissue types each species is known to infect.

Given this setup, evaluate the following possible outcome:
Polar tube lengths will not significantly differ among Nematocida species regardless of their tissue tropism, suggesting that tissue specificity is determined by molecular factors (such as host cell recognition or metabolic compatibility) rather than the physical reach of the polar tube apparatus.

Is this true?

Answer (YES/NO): NO